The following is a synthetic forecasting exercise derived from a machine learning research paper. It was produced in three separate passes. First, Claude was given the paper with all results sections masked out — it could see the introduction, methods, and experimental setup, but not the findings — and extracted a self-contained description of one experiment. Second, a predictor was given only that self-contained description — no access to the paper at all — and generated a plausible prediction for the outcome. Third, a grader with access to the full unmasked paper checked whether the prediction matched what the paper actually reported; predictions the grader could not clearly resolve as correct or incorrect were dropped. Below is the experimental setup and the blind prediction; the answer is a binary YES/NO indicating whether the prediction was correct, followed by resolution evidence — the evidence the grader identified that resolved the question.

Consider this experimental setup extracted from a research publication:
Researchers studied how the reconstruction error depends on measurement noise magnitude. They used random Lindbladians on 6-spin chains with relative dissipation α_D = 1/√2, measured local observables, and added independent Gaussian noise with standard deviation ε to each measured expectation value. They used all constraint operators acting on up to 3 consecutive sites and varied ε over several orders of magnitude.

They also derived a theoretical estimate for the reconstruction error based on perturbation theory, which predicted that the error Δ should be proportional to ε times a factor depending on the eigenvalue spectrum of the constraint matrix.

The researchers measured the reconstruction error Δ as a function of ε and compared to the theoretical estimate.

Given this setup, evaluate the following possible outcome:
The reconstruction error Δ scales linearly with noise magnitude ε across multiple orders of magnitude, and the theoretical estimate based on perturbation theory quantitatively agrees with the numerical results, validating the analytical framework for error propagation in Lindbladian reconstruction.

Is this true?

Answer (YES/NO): YES